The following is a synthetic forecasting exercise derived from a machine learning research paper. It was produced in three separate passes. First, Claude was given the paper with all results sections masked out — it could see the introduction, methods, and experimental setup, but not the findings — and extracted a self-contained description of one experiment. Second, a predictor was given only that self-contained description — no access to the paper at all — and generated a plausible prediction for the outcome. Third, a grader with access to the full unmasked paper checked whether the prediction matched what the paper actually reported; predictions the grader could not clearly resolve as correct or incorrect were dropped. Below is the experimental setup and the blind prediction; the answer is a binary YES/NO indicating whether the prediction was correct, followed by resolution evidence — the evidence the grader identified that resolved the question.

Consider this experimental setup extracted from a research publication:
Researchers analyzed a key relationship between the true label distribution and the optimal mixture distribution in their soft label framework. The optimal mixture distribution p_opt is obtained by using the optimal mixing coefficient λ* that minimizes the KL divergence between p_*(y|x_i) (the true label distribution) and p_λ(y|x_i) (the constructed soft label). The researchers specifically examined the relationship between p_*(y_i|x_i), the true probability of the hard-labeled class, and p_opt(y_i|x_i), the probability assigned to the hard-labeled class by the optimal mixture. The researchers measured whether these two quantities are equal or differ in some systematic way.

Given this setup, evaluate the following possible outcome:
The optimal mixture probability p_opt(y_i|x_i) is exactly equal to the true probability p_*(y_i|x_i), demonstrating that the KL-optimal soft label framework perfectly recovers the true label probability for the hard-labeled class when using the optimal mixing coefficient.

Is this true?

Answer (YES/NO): YES